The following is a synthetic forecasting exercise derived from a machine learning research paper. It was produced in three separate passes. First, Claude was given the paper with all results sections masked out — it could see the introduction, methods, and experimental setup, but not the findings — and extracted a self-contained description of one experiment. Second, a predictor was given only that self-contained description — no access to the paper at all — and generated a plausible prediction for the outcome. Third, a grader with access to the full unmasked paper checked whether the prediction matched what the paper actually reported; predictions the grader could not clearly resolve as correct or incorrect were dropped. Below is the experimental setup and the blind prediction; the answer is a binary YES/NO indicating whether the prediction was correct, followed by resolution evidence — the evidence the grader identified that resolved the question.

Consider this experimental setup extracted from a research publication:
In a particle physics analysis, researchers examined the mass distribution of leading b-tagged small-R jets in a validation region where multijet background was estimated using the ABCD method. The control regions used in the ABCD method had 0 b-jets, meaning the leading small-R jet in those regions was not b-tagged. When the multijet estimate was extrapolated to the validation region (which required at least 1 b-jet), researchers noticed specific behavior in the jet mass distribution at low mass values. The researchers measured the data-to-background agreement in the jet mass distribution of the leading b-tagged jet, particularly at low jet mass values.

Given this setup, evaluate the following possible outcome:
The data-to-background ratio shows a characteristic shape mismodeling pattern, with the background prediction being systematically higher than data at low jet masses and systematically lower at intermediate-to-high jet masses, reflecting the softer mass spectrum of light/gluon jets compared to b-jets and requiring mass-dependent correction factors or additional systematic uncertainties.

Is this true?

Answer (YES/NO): NO